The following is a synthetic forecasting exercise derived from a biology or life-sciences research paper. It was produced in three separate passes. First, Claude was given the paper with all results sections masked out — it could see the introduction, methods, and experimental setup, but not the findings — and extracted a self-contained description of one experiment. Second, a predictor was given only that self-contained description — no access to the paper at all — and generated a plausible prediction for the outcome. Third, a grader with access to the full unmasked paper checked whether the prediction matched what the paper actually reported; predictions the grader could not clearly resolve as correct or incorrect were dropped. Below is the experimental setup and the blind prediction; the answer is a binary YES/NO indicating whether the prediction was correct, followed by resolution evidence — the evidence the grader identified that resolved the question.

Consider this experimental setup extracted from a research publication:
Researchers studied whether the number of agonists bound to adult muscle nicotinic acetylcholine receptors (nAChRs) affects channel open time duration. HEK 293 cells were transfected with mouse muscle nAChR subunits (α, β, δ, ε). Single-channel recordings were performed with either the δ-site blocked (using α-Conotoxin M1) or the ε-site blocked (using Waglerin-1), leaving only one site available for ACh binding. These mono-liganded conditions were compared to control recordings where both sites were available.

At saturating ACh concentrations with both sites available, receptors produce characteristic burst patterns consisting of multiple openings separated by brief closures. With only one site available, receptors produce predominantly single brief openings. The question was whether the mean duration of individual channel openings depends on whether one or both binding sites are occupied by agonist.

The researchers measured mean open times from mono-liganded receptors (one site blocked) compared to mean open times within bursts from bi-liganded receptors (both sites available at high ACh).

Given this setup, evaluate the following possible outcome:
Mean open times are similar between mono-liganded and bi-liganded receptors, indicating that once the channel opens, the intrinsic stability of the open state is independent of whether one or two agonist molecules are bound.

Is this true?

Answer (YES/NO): NO